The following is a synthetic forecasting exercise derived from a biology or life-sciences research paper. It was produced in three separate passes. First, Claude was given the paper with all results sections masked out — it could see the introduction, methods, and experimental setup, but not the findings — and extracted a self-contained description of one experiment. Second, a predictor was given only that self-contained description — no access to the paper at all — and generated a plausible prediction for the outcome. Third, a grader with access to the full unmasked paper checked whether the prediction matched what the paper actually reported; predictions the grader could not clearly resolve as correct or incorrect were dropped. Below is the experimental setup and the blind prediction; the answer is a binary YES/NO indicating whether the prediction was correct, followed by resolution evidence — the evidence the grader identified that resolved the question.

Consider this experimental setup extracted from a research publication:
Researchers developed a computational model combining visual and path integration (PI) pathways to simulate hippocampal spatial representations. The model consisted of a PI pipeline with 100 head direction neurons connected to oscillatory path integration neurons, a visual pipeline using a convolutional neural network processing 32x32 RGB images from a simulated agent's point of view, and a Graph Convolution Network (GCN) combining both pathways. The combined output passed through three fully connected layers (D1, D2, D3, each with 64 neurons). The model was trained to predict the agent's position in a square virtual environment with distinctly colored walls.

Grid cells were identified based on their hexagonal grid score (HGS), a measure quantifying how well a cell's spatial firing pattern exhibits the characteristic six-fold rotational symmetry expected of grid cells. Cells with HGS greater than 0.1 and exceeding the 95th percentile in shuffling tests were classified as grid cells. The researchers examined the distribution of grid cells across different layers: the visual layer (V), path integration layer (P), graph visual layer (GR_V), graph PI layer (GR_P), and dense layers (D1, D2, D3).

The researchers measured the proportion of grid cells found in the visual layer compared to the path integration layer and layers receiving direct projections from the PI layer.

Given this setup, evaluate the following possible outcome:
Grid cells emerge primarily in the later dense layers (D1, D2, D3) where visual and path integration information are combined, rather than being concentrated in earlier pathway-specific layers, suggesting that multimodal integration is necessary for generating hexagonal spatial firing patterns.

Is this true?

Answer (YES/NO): NO